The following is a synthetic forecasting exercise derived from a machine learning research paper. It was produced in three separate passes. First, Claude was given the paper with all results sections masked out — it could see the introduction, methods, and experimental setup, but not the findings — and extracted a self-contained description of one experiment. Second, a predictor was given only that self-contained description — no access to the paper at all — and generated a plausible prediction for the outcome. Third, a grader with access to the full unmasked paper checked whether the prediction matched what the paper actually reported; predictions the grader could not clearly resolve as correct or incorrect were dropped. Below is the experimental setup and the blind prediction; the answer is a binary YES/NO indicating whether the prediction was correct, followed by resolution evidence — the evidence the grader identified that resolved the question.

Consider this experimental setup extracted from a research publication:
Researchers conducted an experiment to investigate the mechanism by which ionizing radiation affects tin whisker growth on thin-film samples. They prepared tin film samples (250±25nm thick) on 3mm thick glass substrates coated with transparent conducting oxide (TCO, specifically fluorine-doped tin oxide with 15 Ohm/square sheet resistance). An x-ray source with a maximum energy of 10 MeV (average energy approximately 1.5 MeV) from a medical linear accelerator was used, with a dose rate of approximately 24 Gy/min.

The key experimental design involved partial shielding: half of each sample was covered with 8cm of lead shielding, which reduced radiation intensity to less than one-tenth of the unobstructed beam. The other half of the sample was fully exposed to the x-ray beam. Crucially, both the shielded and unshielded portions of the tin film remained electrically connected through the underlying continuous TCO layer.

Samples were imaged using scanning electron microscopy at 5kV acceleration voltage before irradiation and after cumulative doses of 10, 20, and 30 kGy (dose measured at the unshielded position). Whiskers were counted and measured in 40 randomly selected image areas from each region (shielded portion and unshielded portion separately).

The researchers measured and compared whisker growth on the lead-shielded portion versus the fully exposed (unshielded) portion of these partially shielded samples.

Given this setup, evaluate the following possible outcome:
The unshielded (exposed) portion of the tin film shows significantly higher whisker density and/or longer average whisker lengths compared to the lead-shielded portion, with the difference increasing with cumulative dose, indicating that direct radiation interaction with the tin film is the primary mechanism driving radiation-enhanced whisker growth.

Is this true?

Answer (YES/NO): NO